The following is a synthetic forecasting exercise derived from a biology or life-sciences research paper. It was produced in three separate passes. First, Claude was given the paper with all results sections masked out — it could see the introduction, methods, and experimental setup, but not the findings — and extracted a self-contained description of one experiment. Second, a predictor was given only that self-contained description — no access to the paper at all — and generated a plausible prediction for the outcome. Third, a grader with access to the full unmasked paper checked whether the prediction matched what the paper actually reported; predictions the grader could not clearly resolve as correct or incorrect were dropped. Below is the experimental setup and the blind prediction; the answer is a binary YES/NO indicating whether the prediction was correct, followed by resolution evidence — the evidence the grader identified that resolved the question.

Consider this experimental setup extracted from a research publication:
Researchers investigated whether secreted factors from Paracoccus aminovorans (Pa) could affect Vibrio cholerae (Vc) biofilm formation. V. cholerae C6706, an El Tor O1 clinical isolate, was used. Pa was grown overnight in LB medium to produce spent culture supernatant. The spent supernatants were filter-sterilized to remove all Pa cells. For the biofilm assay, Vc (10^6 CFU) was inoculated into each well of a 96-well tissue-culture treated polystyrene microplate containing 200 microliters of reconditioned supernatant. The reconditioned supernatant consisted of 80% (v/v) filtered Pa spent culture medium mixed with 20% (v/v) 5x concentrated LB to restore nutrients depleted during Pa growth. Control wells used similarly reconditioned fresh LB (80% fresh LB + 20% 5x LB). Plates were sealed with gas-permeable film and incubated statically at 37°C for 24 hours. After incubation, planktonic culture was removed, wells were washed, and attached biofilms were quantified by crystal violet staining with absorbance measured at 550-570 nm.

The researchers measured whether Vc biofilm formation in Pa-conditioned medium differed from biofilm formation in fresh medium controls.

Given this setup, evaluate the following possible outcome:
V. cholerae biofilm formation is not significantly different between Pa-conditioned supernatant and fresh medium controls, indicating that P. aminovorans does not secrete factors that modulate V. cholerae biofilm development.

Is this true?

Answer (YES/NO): YES